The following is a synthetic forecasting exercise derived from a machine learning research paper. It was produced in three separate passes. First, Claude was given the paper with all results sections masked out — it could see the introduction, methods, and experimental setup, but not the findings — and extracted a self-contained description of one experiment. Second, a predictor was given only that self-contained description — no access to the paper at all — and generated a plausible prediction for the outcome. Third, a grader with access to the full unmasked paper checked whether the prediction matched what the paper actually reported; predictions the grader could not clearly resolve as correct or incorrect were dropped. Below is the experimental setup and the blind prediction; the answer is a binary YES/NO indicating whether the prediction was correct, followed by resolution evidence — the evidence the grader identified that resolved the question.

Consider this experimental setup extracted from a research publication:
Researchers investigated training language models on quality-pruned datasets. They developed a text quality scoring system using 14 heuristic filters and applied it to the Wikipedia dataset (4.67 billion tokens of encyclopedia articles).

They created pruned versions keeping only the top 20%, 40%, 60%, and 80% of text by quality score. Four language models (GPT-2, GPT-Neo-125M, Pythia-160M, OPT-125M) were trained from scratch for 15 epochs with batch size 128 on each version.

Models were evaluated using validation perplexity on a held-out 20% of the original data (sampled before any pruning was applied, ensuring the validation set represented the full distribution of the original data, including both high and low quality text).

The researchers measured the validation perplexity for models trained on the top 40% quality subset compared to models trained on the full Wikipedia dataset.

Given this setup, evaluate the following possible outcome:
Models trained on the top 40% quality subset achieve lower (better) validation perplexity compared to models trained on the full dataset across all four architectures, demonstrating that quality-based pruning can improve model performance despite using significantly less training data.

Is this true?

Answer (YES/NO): NO